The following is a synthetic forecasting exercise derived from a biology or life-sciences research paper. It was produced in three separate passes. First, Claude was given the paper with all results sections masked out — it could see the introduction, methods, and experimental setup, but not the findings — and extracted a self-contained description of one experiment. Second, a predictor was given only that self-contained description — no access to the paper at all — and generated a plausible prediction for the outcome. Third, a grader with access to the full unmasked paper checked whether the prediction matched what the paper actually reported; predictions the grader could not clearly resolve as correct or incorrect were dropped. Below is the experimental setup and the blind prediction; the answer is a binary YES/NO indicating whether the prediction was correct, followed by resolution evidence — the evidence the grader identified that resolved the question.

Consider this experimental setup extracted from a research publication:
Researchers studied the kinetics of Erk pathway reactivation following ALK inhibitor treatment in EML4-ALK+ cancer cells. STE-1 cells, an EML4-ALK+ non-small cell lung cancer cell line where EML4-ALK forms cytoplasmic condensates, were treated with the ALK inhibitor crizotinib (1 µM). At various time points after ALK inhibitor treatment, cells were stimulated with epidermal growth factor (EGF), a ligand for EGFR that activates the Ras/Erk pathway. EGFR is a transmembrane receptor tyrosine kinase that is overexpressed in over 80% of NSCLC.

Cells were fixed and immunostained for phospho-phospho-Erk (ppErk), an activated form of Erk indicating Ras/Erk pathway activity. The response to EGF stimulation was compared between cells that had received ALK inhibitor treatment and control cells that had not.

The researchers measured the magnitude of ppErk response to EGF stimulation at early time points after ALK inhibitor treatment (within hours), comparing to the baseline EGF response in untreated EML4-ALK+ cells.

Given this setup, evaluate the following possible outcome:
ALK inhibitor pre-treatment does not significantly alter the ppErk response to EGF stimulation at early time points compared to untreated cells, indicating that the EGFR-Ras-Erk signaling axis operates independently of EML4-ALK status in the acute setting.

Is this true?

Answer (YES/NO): NO